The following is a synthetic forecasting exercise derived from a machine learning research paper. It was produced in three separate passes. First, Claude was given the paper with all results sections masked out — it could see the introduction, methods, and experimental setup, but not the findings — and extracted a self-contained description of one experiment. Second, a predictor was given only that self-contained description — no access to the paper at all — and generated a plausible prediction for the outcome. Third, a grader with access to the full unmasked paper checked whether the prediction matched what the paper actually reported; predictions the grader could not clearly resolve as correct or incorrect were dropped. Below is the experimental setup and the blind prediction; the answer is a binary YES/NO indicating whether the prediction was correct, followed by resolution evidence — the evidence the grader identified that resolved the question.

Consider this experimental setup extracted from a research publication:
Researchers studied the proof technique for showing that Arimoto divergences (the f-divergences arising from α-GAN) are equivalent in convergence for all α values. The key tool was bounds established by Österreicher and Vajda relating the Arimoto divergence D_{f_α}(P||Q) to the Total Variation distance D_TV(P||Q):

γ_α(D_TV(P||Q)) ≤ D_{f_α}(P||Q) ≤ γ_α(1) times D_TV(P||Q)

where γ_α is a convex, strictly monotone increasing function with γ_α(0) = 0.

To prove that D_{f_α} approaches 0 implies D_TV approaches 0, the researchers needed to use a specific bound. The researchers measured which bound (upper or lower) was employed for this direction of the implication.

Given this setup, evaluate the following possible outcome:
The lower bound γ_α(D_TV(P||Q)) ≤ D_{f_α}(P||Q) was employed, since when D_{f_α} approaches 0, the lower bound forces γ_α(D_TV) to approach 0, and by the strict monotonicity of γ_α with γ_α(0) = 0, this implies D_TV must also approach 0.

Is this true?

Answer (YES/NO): YES